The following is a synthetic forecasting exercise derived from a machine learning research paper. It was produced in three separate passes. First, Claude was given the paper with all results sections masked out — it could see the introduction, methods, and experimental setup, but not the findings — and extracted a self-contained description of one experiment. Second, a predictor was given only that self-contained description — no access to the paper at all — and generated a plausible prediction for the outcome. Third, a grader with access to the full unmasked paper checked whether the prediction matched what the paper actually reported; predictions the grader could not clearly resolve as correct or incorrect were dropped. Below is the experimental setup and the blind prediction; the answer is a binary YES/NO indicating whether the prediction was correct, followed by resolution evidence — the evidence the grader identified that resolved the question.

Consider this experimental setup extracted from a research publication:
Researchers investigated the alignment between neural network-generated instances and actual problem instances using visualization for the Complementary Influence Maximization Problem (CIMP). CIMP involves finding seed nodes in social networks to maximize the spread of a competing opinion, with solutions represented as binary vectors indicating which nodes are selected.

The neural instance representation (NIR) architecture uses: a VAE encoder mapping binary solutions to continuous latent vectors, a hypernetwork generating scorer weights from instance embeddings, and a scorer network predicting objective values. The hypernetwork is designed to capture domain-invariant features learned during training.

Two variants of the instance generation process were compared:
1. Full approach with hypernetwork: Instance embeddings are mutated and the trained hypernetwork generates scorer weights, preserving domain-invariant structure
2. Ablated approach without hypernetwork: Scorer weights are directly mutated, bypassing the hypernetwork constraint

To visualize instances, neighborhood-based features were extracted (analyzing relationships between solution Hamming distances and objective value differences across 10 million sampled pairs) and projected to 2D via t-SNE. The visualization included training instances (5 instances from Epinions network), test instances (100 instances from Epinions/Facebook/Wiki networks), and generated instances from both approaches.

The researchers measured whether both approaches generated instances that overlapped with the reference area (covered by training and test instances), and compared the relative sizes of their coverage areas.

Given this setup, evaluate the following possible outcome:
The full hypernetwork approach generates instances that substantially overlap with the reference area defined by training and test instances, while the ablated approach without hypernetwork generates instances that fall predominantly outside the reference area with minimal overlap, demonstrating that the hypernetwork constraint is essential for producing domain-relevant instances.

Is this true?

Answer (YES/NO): NO